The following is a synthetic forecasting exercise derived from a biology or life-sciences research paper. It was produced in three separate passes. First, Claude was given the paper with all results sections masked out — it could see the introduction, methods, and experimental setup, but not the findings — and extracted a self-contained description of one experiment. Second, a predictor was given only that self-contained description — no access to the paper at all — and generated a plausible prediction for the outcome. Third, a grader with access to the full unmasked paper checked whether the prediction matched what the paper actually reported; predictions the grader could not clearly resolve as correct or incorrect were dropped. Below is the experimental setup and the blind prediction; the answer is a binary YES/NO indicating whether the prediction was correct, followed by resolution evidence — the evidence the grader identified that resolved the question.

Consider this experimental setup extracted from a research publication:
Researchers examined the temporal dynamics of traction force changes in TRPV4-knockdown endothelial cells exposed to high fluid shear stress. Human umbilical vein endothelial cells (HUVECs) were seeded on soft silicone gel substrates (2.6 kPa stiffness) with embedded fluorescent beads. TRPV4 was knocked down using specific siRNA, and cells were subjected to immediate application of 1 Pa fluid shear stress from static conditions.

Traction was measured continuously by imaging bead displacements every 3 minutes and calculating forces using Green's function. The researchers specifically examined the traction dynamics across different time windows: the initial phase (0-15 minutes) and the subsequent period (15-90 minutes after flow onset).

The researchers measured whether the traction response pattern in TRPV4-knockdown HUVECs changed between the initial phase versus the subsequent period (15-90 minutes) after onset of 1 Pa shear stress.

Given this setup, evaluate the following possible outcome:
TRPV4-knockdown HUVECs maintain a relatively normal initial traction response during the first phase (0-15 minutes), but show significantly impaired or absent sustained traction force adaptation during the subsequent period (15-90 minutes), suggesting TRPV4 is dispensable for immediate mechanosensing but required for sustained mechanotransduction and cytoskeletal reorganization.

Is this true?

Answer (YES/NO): NO